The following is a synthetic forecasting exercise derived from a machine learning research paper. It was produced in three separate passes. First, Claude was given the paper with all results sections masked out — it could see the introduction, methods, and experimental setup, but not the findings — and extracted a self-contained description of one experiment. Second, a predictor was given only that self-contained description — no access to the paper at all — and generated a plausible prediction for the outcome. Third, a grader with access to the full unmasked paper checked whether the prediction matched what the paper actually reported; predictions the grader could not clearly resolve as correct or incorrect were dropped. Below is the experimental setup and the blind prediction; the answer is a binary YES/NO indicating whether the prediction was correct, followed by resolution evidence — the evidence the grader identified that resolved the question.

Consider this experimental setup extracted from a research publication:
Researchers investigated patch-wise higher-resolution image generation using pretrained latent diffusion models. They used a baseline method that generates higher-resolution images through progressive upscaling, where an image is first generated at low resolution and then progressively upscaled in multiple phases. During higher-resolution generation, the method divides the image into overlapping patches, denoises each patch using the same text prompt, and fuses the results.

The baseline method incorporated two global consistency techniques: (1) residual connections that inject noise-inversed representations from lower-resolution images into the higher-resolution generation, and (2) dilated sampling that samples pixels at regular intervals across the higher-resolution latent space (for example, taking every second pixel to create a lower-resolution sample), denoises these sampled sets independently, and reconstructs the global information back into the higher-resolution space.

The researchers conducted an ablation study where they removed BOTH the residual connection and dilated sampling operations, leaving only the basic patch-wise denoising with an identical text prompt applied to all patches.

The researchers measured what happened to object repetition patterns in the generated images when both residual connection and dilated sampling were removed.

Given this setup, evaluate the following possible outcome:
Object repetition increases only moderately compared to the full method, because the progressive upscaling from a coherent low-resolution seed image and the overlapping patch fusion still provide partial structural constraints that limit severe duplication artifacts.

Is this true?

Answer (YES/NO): NO